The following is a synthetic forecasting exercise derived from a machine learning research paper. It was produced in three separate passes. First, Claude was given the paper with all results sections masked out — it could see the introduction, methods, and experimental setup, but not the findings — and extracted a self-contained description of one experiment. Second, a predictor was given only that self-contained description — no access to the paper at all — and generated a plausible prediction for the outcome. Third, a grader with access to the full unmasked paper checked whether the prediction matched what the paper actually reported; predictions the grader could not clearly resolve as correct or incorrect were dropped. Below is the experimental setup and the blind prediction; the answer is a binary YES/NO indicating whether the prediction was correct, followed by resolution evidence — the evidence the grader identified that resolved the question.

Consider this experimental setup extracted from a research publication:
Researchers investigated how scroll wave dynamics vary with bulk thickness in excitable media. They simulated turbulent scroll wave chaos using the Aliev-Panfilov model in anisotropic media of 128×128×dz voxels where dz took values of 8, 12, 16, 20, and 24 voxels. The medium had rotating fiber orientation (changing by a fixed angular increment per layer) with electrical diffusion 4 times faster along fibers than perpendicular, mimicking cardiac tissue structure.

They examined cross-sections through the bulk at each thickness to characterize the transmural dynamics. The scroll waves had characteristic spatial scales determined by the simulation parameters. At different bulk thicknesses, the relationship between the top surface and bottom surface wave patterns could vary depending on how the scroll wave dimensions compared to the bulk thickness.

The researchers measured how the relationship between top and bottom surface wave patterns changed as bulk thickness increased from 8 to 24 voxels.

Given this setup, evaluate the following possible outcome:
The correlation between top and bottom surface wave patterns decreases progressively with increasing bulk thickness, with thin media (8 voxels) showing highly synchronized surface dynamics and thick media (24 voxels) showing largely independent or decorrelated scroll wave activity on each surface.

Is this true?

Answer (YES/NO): NO